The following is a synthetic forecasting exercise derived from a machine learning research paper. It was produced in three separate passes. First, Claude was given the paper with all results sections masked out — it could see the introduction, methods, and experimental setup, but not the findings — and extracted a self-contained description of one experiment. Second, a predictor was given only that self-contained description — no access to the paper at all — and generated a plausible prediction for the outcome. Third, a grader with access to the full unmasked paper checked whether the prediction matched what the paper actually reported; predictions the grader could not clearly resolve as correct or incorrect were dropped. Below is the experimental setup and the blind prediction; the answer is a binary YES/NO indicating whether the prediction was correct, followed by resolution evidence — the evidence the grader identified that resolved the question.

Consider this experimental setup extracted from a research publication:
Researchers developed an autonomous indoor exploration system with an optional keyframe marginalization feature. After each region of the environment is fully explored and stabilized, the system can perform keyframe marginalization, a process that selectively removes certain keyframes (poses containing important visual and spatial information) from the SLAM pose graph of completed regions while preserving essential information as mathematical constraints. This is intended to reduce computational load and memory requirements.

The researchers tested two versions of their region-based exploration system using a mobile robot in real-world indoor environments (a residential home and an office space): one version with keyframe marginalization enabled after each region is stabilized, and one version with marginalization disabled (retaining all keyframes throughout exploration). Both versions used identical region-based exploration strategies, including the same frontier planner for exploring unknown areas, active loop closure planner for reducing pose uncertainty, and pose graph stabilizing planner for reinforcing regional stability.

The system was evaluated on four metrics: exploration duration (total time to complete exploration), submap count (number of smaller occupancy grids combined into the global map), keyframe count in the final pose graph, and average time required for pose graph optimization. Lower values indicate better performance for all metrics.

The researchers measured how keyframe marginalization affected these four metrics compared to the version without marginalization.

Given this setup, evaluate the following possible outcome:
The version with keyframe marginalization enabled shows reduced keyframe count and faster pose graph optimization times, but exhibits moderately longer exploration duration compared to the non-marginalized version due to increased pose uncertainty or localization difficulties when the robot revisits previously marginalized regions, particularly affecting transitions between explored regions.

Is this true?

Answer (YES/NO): NO